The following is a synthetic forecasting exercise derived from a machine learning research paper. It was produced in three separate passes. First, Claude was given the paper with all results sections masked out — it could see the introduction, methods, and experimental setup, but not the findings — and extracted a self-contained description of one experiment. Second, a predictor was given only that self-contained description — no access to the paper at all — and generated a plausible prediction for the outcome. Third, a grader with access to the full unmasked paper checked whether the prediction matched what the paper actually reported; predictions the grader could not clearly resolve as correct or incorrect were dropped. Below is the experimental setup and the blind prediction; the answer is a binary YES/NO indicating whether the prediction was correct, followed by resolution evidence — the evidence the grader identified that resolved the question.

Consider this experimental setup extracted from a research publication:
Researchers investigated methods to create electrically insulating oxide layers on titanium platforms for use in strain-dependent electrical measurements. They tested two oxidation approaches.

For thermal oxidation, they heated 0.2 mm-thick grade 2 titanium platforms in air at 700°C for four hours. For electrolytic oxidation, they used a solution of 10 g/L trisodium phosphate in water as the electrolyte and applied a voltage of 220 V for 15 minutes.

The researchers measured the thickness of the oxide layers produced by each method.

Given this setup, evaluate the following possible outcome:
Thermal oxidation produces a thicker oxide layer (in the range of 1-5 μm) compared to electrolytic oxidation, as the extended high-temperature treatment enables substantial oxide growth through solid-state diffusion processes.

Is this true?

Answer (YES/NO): YES